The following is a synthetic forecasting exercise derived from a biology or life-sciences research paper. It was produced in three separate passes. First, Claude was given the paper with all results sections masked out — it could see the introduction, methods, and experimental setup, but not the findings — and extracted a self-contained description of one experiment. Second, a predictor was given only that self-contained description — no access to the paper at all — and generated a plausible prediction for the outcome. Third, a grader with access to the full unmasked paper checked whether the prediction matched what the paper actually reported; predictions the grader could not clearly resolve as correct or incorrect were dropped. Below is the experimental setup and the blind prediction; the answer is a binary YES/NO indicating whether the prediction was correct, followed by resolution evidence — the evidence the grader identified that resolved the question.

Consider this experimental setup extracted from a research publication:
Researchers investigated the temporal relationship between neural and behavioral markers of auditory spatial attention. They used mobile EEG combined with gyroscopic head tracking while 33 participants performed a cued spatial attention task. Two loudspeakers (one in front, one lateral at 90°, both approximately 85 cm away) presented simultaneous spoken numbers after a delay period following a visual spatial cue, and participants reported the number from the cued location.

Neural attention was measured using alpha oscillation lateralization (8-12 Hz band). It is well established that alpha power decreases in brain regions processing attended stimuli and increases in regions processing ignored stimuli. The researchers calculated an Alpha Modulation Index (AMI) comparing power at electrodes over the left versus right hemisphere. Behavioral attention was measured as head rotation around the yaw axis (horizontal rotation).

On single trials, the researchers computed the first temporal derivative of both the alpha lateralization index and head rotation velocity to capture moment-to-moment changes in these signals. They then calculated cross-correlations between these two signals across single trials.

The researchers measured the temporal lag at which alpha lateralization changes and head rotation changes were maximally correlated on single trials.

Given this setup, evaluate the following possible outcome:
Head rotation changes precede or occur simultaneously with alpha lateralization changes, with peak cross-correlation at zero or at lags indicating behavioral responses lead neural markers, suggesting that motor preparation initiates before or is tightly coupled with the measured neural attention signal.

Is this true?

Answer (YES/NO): NO